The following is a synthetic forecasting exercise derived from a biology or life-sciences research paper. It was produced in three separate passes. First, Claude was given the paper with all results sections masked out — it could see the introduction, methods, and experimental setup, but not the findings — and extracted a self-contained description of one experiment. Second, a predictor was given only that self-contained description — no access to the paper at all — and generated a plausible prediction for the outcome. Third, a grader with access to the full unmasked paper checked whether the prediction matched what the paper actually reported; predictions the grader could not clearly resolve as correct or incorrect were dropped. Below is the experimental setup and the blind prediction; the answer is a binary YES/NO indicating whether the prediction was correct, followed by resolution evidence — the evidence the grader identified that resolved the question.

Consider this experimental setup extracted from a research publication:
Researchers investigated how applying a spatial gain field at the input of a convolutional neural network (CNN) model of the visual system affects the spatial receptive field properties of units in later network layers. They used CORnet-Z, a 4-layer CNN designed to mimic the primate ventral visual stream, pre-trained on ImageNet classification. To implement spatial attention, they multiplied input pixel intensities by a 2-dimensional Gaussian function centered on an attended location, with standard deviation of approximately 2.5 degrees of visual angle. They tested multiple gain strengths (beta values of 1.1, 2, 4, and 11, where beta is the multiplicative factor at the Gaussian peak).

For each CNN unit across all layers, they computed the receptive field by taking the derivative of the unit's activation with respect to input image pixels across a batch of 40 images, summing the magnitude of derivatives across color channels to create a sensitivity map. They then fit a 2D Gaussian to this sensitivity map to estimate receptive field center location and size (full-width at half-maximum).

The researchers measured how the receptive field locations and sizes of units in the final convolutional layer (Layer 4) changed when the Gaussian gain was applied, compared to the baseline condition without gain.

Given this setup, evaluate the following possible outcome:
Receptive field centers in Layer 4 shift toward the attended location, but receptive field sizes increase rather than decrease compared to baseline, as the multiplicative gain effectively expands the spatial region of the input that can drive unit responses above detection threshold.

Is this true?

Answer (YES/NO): NO